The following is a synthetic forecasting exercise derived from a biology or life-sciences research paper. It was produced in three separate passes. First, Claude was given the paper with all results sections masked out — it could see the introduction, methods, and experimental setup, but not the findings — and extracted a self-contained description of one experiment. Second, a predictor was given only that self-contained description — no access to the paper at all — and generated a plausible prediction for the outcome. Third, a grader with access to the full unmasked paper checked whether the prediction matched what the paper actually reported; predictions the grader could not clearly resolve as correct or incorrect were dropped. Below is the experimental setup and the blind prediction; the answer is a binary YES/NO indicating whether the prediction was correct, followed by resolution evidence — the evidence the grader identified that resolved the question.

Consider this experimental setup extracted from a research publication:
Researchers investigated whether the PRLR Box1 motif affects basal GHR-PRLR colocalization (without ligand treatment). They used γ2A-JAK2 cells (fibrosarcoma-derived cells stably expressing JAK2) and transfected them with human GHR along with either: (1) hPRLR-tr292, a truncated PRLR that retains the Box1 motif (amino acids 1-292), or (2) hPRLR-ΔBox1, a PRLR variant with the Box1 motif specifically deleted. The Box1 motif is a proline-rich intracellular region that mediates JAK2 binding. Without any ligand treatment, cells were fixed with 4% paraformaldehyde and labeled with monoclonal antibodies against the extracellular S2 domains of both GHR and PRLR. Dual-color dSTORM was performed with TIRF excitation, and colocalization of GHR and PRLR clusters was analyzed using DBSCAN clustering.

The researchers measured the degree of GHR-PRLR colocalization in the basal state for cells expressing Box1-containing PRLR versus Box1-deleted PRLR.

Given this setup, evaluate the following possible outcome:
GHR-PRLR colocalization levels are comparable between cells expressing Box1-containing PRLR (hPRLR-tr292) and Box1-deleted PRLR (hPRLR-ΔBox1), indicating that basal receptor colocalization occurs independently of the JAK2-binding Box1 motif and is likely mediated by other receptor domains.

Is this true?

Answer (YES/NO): NO